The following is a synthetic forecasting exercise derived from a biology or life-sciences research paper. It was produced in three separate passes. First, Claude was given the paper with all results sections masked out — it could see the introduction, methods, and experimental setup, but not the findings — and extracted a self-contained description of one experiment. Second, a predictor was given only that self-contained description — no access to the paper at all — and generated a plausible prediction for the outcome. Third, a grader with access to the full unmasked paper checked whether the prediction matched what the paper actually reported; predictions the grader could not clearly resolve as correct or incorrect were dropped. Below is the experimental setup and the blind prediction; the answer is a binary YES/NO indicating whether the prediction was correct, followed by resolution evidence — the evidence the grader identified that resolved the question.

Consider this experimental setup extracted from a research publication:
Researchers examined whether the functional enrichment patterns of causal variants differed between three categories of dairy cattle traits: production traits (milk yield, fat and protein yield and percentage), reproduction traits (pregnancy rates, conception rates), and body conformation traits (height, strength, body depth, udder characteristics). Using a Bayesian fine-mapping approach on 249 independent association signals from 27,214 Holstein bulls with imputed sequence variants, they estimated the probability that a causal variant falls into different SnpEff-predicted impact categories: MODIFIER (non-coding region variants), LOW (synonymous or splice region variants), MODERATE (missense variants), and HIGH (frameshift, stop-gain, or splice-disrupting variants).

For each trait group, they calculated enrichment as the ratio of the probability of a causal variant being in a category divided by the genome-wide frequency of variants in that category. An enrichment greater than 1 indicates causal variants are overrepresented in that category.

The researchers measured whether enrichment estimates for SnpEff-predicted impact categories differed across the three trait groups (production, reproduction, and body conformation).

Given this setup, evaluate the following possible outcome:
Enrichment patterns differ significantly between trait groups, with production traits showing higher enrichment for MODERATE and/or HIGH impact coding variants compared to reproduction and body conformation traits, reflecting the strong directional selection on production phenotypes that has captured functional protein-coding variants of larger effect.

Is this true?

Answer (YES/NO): YES